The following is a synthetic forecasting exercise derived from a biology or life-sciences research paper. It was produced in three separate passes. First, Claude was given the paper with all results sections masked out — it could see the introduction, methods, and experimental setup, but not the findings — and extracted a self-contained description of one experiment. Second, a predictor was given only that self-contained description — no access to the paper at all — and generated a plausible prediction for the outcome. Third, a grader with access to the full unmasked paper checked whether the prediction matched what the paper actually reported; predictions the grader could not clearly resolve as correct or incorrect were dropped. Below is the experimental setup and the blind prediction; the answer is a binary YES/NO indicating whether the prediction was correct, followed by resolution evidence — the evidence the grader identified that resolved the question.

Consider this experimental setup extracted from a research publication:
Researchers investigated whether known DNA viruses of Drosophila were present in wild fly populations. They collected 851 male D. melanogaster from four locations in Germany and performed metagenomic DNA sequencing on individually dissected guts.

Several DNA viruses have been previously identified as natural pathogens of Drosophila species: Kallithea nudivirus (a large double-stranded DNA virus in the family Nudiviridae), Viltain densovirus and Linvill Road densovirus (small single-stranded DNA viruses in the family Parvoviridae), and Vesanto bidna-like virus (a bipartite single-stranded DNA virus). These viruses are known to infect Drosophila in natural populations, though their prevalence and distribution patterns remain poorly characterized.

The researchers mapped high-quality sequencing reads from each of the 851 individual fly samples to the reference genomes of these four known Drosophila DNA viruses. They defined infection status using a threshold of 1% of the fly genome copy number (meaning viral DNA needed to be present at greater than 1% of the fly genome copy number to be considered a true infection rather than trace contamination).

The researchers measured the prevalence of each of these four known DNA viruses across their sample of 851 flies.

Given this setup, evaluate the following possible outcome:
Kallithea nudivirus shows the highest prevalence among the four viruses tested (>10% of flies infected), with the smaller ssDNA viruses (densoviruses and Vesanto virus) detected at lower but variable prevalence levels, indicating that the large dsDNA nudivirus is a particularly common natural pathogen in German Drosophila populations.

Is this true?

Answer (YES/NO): YES